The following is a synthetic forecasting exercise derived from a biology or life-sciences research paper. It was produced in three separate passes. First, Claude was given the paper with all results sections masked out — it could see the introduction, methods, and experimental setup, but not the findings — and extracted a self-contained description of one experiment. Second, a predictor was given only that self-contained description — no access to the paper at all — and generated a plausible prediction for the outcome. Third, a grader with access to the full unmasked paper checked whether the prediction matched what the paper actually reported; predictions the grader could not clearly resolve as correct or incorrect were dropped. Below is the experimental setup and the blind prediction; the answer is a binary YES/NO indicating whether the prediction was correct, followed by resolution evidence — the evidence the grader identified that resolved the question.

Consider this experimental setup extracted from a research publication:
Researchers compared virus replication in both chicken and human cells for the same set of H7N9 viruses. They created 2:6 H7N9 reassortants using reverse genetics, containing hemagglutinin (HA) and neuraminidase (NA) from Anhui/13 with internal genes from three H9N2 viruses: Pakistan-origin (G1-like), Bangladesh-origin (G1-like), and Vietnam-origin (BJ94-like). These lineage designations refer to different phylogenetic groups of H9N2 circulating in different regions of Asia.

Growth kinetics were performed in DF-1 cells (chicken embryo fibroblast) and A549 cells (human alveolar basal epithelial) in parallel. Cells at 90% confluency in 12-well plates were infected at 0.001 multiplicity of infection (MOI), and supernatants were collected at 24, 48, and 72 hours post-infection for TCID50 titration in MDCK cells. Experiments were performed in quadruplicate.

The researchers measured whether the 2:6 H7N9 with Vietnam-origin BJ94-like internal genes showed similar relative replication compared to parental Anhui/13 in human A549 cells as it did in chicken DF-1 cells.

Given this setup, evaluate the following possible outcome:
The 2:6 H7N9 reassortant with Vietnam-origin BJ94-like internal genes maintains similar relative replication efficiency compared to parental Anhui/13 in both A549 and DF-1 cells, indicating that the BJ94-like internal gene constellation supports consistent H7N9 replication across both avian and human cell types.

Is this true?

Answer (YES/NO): NO